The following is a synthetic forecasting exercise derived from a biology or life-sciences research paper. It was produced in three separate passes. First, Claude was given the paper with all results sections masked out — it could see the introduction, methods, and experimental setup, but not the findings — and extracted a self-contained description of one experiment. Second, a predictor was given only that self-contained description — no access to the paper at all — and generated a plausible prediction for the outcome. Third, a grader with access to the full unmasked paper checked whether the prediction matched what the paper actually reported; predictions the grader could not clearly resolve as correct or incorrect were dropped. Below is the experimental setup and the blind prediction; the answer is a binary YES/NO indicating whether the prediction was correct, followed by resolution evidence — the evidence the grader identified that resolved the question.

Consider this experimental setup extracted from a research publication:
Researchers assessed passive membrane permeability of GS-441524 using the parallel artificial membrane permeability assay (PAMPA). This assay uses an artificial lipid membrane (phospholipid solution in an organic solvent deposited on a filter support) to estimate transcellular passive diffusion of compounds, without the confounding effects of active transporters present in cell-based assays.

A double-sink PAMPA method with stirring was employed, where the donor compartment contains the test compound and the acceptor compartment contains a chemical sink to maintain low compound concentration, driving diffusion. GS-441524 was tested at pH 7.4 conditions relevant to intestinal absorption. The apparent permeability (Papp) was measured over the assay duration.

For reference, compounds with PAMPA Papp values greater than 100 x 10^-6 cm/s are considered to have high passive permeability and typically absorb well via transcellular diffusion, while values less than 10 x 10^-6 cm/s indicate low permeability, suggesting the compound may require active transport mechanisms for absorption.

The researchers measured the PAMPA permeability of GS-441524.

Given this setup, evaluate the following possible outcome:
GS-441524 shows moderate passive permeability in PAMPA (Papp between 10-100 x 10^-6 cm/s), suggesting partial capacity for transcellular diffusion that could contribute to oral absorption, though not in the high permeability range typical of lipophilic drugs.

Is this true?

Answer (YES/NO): NO